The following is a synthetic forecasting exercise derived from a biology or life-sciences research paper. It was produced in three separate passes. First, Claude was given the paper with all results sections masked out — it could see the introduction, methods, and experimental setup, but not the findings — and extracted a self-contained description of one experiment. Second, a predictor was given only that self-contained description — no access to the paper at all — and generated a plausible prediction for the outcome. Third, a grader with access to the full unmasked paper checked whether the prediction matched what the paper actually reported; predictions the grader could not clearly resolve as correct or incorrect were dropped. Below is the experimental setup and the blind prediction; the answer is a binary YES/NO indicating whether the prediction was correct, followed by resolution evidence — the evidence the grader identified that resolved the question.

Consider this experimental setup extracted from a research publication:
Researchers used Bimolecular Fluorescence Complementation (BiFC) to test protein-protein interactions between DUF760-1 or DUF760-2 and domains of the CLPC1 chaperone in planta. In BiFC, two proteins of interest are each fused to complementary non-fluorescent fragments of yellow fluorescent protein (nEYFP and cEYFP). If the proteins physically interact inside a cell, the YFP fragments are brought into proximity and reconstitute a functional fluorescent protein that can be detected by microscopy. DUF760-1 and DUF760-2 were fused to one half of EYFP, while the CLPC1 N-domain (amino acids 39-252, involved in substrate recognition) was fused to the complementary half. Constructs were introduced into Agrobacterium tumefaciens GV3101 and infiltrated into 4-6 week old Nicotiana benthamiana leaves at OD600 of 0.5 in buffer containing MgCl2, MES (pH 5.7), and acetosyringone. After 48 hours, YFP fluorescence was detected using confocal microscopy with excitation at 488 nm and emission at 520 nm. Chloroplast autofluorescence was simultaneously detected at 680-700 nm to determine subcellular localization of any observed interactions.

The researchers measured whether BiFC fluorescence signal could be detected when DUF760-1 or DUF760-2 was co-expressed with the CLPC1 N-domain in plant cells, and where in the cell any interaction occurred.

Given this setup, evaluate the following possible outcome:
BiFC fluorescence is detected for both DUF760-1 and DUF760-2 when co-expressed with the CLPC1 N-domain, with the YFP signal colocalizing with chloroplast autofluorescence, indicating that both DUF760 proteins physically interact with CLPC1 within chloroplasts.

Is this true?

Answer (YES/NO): NO